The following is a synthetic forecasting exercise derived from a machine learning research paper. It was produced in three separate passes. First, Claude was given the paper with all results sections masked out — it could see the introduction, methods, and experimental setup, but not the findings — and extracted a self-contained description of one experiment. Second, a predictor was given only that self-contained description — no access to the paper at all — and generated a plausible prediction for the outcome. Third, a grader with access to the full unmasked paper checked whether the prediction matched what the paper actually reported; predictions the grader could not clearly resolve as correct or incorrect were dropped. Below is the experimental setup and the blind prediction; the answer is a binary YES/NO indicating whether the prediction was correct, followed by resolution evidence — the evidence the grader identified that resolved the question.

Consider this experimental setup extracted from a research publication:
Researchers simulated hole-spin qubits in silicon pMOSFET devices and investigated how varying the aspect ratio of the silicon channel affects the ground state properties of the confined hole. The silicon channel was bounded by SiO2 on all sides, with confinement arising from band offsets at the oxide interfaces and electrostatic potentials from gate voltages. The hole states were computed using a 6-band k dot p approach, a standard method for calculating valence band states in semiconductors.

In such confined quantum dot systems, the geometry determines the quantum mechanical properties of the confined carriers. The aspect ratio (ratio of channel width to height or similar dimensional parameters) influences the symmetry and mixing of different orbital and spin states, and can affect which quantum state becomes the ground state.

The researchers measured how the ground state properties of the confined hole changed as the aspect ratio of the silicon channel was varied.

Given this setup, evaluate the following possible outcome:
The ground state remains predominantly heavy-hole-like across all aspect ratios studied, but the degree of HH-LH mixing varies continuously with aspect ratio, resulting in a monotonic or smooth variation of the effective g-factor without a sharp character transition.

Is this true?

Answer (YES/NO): NO